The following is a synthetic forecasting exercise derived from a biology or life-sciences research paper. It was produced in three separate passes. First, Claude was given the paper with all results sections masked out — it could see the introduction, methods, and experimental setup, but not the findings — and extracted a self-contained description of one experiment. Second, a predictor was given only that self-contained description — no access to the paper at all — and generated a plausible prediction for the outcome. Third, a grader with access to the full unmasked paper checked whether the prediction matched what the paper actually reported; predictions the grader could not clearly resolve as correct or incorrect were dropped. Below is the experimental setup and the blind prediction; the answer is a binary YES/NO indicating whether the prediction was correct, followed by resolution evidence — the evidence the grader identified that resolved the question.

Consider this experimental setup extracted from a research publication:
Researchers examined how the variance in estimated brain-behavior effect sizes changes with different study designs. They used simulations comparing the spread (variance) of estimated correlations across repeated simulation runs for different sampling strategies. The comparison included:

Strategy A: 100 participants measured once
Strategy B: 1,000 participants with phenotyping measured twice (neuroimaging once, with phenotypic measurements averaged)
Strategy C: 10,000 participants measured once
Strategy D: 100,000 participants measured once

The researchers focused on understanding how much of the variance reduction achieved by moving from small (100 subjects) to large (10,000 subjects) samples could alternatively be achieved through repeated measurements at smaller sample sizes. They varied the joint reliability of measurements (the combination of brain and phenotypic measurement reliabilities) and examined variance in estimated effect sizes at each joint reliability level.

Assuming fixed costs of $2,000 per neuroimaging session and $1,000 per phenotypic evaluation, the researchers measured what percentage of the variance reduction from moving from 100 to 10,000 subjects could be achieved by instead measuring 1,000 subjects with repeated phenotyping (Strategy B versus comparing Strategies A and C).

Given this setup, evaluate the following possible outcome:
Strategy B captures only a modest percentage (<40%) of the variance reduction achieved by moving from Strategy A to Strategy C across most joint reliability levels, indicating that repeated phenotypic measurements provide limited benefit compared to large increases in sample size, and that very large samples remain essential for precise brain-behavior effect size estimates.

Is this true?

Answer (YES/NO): NO